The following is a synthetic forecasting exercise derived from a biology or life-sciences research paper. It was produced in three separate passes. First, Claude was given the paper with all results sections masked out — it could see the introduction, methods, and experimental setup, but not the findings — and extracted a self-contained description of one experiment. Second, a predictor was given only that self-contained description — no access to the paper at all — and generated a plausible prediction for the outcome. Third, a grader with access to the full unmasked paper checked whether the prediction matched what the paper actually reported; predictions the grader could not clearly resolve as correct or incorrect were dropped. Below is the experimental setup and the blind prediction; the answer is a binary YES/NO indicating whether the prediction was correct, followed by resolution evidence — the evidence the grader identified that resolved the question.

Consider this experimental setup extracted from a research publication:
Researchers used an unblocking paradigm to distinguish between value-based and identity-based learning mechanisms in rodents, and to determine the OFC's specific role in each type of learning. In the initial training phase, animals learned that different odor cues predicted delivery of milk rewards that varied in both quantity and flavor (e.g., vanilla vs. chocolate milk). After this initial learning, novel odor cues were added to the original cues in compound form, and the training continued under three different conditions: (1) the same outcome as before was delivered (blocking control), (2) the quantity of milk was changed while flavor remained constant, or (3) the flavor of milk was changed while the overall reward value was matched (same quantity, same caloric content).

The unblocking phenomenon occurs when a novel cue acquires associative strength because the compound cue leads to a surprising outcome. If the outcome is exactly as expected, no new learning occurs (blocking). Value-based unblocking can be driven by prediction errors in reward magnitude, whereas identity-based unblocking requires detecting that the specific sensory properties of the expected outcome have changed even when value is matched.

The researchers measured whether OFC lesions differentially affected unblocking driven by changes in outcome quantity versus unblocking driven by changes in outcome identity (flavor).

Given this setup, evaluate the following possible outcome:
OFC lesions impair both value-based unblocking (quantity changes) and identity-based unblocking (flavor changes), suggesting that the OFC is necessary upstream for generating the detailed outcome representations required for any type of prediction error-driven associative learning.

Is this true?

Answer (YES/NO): NO